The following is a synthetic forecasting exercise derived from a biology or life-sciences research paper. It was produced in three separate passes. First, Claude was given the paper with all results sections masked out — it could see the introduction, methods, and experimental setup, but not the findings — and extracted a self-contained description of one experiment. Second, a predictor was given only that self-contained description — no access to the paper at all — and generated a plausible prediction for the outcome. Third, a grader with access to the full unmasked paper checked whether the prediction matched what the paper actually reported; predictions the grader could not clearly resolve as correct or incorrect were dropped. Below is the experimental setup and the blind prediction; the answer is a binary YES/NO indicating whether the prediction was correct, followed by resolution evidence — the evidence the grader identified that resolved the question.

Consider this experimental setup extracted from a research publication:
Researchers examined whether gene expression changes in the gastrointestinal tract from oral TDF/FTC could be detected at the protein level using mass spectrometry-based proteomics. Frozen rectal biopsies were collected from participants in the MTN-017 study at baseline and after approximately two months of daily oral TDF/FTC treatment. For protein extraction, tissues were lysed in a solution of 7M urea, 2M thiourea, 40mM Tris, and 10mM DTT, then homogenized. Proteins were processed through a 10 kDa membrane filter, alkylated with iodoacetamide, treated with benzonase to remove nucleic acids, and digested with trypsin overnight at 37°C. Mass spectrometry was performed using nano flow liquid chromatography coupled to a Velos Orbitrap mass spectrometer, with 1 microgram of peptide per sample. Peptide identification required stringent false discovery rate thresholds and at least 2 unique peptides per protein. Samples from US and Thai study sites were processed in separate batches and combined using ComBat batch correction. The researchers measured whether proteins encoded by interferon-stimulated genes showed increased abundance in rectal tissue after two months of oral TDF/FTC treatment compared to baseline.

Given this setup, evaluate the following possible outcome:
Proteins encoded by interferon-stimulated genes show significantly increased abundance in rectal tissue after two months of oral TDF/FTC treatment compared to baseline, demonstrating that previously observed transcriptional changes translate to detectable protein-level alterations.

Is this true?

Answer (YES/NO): NO